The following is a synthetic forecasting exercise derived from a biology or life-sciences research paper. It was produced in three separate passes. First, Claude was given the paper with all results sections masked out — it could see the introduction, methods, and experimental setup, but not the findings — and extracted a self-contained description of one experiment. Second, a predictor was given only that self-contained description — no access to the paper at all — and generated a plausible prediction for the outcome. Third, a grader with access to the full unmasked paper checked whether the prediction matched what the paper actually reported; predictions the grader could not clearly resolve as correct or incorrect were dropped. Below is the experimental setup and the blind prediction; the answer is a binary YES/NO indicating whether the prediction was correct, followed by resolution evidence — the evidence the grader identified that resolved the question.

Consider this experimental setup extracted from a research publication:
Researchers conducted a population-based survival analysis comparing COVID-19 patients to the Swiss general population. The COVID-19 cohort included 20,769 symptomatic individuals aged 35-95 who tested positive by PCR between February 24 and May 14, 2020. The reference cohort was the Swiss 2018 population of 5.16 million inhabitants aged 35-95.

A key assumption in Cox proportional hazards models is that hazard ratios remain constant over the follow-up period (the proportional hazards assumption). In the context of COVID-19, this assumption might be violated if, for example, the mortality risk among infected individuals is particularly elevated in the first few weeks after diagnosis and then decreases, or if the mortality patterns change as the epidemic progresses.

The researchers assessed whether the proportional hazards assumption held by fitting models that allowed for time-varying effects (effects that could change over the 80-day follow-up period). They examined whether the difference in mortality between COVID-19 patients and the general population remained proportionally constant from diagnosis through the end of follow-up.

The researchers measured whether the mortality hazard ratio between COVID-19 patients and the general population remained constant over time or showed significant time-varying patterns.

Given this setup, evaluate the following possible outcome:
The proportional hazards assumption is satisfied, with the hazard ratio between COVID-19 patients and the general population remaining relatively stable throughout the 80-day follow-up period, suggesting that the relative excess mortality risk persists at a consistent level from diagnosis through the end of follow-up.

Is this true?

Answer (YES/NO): YES